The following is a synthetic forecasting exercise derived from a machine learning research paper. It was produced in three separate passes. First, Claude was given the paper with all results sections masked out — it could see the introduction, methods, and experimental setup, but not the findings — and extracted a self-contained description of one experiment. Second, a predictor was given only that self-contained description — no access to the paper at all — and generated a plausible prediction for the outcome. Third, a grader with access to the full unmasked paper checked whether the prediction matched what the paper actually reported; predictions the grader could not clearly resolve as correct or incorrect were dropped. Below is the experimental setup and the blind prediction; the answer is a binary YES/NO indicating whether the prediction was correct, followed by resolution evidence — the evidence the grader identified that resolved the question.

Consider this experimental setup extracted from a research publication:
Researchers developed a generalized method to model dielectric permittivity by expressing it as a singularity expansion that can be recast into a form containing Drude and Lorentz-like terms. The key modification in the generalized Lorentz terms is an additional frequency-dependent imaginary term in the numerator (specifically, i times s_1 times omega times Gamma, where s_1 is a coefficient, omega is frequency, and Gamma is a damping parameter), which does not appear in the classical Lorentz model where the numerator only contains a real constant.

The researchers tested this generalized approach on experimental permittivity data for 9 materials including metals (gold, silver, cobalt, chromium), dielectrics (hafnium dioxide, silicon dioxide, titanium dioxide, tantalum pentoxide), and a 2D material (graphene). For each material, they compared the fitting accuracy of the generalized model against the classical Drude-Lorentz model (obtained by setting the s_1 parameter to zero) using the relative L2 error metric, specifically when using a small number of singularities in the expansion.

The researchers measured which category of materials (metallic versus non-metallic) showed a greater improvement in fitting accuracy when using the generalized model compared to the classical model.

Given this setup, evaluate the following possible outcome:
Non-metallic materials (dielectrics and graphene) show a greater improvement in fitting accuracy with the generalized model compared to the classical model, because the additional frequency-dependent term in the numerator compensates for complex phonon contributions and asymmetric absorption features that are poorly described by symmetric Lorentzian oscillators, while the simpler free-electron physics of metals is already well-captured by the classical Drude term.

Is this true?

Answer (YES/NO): YES